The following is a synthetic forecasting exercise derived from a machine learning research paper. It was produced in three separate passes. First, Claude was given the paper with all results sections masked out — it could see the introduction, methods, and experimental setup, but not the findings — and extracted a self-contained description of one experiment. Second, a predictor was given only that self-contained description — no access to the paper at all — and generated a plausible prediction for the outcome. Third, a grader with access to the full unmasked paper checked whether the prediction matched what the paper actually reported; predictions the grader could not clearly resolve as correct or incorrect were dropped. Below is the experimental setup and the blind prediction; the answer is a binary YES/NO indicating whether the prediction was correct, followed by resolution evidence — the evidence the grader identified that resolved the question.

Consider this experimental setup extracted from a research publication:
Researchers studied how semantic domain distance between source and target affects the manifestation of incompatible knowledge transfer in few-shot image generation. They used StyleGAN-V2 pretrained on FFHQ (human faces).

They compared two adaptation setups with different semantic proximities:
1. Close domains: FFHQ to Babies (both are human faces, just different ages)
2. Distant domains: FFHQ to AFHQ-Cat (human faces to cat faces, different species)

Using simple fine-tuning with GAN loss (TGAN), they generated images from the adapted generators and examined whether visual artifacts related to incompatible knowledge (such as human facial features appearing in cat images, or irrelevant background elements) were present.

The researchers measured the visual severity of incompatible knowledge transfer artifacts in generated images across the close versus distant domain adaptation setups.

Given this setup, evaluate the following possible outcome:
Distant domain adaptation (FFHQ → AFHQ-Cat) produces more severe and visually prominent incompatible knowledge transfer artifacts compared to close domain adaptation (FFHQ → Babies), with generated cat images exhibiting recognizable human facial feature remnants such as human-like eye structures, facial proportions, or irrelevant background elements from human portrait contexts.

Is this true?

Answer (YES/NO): YES